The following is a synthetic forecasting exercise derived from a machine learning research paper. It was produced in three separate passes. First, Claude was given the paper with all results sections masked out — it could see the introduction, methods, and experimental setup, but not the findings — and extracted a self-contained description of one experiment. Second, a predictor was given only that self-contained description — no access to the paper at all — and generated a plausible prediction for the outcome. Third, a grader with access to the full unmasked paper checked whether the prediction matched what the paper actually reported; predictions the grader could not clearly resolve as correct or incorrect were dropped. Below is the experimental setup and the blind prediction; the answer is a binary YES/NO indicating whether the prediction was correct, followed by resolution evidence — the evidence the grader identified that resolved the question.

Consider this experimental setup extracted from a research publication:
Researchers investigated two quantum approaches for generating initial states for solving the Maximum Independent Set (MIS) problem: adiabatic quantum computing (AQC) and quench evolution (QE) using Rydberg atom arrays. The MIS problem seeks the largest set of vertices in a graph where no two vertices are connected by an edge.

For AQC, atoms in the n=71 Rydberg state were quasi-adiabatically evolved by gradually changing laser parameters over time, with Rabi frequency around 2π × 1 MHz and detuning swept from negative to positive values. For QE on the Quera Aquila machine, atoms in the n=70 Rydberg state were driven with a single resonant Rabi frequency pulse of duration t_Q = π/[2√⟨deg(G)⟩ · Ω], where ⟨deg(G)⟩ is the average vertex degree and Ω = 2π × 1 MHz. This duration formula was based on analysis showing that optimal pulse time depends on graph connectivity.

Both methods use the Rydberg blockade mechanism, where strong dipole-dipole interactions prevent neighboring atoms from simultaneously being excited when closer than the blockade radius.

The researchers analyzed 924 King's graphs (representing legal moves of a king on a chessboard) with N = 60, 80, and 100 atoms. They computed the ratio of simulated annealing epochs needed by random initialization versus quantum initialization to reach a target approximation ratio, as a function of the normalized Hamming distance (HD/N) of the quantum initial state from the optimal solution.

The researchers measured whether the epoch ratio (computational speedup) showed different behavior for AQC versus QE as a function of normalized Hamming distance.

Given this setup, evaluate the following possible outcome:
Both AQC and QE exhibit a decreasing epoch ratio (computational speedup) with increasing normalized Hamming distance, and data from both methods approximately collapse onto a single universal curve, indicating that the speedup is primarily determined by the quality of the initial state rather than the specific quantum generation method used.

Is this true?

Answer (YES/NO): YES